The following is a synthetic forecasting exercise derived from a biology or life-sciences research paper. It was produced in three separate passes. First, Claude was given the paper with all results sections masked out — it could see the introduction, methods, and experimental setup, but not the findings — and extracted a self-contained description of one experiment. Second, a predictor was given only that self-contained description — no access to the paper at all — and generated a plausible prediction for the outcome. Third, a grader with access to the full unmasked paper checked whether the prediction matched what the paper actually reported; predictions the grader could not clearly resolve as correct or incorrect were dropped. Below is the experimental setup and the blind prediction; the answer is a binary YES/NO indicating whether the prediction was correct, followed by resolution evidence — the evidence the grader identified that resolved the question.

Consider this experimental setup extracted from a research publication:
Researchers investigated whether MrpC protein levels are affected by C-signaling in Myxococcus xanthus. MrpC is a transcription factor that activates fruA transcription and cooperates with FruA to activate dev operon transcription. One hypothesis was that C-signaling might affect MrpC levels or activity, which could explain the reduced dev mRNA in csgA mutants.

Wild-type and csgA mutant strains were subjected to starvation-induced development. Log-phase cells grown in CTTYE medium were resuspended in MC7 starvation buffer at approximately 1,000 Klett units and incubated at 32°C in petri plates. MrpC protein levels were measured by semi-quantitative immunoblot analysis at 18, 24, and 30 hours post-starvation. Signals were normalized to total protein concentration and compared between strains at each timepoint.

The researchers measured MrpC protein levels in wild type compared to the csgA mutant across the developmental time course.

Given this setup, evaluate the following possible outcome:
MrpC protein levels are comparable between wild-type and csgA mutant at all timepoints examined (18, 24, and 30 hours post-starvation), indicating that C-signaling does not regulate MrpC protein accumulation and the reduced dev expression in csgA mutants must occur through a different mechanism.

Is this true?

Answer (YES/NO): YES